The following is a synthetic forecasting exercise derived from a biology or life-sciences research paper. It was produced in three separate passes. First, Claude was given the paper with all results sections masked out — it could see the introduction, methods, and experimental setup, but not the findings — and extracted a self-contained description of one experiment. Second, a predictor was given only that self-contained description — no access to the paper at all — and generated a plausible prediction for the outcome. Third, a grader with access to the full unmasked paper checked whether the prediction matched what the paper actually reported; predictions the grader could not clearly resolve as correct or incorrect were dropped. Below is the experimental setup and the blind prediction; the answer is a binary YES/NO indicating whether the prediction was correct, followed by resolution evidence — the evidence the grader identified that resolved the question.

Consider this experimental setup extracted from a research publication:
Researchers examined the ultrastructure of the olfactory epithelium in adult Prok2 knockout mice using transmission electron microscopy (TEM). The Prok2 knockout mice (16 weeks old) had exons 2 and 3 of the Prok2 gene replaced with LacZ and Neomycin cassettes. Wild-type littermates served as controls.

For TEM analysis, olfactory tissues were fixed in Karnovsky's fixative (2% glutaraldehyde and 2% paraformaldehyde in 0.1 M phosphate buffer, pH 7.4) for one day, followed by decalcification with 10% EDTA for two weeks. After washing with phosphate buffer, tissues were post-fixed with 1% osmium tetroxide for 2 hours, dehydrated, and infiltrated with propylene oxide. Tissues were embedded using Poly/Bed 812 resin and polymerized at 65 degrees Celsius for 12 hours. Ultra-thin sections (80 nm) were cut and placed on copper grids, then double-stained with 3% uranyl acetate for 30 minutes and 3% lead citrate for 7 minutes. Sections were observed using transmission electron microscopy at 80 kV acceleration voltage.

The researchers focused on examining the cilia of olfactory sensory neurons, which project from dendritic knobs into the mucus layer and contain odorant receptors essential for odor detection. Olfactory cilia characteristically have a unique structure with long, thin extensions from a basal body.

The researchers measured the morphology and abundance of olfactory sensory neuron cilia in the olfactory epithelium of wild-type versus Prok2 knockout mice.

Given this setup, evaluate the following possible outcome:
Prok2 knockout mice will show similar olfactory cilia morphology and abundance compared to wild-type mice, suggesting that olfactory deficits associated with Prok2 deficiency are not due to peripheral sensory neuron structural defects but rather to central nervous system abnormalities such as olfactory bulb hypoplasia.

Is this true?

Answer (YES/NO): NO